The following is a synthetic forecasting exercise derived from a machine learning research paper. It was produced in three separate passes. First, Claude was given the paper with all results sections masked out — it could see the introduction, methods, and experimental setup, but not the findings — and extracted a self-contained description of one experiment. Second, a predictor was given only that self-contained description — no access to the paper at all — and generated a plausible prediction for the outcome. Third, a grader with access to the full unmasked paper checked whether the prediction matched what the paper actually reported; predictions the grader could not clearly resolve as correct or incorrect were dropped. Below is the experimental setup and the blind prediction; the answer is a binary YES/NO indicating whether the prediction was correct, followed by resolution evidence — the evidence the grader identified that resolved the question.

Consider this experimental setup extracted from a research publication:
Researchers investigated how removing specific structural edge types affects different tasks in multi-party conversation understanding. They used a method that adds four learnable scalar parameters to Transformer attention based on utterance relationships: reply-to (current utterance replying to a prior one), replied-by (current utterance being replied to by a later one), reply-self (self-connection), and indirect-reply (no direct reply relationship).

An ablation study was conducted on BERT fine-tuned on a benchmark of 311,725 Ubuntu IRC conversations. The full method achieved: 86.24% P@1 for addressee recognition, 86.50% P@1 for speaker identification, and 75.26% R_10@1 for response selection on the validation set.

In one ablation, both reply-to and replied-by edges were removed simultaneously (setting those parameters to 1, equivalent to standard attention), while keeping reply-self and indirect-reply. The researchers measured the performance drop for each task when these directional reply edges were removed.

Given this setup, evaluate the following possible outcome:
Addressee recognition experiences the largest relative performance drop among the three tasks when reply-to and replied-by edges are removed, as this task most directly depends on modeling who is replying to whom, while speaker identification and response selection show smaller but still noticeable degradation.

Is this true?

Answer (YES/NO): NO